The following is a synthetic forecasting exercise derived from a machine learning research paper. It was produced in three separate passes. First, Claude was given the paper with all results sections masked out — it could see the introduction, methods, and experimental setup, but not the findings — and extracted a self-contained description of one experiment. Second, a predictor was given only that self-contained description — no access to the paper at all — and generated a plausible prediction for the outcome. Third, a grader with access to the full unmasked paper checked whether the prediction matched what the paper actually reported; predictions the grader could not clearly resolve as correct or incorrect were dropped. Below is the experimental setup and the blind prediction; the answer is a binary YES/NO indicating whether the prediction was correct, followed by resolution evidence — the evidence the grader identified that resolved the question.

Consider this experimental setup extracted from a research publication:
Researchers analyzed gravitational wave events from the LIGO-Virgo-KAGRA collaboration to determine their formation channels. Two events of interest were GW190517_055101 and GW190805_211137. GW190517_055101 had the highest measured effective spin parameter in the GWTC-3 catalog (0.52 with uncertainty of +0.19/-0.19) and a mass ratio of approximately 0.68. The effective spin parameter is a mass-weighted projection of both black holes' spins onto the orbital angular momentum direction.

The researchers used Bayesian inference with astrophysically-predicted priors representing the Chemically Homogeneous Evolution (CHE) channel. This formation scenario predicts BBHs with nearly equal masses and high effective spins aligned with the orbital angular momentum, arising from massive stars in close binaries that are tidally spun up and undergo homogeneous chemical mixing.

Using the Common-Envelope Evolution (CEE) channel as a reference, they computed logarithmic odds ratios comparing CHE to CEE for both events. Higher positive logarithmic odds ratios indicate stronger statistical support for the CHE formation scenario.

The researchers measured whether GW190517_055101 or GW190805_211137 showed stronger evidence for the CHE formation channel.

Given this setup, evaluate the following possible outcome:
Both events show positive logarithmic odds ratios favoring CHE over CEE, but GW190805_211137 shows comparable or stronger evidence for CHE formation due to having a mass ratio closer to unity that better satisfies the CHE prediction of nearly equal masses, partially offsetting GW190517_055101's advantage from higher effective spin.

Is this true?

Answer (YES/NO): NO